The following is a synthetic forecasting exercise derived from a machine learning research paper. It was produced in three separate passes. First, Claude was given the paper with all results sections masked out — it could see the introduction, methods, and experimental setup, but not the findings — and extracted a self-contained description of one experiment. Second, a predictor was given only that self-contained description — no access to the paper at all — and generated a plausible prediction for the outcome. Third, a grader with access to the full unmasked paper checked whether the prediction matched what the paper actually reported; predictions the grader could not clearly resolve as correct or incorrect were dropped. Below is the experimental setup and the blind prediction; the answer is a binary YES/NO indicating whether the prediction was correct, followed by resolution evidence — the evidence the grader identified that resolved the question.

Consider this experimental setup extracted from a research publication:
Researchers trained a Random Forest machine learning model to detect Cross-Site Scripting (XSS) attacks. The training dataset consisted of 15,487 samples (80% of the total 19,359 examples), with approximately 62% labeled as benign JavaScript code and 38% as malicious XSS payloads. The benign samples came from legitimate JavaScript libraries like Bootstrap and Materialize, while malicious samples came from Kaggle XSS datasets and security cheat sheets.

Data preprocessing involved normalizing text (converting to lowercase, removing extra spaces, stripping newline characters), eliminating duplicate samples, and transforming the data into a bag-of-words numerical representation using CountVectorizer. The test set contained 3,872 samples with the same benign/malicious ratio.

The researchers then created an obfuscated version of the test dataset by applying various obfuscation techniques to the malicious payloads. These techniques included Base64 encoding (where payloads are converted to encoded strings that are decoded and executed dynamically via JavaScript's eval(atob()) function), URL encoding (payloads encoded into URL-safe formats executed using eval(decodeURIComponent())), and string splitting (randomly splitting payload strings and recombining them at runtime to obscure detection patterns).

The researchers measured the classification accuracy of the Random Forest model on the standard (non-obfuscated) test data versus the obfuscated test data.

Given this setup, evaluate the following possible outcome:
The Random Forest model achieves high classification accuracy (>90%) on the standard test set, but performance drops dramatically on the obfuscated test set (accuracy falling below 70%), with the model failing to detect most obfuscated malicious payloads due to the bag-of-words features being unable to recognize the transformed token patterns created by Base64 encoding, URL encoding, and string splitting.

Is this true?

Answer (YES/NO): NO